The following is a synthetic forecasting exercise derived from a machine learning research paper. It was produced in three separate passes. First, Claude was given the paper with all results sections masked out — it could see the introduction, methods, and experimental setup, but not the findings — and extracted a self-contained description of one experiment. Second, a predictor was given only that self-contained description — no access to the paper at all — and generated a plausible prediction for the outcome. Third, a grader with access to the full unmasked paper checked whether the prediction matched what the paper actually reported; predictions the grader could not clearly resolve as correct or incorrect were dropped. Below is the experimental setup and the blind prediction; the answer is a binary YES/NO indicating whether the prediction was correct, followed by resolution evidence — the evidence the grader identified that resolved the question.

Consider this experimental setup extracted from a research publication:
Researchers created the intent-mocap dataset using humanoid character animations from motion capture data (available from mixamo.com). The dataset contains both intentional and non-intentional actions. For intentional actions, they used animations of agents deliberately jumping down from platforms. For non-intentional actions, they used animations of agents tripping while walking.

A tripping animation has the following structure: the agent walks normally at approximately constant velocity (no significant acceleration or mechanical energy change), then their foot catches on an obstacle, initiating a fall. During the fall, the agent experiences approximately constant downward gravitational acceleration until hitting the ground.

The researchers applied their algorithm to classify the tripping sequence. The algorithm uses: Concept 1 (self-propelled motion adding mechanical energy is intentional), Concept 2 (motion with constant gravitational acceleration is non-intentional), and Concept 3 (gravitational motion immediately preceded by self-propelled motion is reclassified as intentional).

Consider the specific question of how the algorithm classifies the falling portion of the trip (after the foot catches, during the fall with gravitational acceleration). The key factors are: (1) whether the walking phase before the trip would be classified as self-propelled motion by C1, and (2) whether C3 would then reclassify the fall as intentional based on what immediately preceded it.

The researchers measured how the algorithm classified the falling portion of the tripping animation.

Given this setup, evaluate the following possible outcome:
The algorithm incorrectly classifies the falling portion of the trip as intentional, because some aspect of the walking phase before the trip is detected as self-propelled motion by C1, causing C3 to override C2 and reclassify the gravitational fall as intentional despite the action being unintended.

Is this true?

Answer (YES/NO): NO